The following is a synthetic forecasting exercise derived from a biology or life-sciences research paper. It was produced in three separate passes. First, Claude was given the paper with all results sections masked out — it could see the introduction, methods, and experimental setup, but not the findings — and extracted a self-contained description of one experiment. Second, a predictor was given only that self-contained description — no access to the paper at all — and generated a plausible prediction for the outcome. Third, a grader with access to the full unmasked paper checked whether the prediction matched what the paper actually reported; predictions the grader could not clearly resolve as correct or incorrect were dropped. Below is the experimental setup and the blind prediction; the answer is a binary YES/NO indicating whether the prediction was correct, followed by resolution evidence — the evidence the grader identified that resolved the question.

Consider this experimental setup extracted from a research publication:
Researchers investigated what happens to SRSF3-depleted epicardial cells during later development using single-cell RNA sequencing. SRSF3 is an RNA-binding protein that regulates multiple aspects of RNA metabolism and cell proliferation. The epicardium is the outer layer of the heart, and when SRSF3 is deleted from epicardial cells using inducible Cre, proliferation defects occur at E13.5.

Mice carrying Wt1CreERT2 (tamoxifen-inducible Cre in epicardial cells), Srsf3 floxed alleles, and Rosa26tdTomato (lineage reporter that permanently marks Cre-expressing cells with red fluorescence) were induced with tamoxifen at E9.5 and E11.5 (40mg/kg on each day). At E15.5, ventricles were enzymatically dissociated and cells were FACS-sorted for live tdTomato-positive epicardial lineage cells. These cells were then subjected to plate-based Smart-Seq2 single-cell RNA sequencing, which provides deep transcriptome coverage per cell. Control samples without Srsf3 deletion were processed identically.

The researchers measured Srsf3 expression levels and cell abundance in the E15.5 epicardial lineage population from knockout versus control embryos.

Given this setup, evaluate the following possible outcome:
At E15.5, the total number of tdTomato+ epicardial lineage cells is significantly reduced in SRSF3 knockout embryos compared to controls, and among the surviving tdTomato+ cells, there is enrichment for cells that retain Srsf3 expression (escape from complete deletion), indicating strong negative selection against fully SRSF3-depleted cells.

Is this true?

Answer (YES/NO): NO